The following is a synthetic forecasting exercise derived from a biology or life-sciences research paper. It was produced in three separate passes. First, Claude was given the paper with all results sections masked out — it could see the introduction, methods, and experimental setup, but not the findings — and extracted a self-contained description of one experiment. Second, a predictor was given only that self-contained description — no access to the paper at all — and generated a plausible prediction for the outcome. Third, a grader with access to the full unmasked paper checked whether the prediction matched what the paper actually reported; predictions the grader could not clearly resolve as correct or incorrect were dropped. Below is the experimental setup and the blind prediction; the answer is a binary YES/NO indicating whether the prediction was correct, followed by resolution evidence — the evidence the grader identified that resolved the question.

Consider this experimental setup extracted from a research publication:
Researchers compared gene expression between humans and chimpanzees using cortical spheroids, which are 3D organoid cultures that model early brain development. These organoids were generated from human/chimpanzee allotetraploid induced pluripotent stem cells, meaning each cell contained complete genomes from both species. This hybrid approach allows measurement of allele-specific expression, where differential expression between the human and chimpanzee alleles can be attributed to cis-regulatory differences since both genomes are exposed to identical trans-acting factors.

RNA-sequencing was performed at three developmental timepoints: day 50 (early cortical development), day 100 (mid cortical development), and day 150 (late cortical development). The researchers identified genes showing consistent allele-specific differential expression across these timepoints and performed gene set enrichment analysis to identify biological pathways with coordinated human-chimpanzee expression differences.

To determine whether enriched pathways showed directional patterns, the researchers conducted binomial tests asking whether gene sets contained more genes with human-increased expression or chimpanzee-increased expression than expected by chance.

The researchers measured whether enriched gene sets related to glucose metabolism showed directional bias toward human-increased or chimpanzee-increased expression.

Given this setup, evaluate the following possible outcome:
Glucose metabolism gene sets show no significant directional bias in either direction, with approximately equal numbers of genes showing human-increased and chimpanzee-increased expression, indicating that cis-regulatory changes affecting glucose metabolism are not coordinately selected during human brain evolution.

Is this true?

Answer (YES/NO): NO